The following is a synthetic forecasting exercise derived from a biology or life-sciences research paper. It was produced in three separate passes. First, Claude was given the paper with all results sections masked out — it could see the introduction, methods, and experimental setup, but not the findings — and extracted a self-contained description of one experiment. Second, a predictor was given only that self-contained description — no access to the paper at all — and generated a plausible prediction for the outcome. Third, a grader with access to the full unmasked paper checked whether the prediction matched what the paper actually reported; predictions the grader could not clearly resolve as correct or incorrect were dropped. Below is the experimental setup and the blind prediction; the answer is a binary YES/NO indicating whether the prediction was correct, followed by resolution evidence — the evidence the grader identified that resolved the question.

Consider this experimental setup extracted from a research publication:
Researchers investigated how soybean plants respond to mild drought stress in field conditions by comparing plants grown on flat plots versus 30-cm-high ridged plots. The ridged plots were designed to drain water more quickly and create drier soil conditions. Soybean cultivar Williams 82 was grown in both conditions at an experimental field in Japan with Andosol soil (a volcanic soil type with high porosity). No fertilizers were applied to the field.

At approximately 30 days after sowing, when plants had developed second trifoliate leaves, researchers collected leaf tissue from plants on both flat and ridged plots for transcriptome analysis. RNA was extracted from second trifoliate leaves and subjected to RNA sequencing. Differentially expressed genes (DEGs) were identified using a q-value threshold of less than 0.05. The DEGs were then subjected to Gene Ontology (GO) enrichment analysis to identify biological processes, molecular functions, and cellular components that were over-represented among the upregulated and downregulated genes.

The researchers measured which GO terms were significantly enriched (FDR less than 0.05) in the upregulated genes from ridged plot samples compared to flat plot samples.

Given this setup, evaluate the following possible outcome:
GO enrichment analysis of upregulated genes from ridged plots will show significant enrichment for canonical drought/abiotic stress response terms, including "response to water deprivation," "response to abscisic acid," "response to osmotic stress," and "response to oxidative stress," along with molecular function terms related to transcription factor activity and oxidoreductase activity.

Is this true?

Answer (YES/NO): NO